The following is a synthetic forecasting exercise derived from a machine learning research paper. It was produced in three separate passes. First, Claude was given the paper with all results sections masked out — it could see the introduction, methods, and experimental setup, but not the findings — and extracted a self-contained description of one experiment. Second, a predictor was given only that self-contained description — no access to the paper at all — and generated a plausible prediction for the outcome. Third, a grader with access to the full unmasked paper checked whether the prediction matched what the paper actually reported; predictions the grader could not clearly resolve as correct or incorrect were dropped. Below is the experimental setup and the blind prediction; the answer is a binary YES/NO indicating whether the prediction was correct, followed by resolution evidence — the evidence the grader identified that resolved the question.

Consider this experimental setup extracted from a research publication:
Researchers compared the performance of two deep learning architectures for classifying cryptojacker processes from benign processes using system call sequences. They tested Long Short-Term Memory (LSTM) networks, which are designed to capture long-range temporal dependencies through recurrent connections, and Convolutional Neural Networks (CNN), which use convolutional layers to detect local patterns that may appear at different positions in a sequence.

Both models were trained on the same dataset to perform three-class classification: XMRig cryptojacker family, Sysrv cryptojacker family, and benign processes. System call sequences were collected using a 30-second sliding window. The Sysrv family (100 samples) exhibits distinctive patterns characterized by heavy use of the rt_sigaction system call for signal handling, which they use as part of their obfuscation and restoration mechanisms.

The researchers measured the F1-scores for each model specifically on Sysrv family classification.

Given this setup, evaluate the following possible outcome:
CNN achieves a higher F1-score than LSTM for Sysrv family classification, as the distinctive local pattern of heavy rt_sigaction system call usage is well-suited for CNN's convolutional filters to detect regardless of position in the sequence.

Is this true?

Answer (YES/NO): YES